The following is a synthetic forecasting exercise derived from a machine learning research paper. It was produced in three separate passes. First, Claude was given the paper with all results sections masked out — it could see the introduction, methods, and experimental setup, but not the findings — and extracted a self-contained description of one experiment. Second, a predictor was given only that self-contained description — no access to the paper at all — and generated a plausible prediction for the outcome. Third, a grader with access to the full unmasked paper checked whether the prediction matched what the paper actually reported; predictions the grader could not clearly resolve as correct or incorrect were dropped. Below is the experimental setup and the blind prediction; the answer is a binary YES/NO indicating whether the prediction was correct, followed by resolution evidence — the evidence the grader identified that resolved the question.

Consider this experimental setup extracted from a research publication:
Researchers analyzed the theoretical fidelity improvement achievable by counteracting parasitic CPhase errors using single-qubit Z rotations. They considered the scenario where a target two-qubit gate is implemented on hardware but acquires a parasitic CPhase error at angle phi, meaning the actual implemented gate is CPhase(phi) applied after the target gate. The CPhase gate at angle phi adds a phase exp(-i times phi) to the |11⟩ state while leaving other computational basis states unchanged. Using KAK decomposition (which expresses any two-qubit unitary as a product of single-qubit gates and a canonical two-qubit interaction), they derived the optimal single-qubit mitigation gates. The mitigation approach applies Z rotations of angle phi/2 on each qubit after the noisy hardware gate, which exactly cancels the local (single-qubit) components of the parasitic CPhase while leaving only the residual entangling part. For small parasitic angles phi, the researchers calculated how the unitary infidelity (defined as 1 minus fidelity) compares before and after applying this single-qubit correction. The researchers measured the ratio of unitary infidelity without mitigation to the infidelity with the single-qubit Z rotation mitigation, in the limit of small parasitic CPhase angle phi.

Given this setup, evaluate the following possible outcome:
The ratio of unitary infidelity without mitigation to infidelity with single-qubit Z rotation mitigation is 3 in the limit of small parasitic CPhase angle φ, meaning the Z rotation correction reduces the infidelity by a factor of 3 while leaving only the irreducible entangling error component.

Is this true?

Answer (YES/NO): YES